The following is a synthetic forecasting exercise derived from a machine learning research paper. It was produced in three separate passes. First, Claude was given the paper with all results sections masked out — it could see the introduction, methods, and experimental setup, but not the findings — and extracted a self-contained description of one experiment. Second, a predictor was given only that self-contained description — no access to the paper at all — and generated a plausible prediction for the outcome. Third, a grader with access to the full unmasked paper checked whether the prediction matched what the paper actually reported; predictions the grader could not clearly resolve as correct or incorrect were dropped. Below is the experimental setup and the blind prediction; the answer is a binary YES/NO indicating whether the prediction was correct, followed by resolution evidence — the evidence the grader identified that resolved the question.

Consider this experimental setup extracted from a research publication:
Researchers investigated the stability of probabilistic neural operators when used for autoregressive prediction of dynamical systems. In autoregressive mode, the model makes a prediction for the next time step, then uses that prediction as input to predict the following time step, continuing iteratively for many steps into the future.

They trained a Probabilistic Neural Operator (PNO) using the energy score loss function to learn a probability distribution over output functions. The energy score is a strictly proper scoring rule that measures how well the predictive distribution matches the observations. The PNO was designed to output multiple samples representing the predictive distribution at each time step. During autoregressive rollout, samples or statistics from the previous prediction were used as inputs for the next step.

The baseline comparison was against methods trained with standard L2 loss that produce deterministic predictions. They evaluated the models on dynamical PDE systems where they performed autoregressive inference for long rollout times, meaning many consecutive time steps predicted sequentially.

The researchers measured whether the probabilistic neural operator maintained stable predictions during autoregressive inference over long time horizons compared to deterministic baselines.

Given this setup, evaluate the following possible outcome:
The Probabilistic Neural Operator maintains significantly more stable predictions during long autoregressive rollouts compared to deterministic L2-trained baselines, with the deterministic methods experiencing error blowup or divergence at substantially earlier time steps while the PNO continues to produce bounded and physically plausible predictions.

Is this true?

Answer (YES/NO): NO